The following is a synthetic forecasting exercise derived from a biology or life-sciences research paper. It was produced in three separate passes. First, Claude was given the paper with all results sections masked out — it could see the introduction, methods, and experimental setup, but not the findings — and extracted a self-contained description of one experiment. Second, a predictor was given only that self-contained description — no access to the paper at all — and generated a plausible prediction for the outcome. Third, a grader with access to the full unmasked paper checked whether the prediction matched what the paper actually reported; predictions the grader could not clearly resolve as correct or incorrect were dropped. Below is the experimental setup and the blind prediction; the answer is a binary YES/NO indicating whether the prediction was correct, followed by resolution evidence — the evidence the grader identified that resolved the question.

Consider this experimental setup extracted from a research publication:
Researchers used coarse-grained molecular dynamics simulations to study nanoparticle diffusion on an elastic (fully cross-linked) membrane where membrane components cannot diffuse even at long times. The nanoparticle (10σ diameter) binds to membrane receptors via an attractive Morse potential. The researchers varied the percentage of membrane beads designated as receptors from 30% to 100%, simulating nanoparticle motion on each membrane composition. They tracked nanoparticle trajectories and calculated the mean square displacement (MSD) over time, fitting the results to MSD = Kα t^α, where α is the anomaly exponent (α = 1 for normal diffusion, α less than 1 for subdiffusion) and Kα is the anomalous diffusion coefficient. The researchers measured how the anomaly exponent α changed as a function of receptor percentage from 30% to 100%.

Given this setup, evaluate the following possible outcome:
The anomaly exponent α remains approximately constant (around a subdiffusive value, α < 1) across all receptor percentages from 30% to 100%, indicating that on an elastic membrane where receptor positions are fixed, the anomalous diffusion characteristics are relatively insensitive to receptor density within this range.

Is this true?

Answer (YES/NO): NO